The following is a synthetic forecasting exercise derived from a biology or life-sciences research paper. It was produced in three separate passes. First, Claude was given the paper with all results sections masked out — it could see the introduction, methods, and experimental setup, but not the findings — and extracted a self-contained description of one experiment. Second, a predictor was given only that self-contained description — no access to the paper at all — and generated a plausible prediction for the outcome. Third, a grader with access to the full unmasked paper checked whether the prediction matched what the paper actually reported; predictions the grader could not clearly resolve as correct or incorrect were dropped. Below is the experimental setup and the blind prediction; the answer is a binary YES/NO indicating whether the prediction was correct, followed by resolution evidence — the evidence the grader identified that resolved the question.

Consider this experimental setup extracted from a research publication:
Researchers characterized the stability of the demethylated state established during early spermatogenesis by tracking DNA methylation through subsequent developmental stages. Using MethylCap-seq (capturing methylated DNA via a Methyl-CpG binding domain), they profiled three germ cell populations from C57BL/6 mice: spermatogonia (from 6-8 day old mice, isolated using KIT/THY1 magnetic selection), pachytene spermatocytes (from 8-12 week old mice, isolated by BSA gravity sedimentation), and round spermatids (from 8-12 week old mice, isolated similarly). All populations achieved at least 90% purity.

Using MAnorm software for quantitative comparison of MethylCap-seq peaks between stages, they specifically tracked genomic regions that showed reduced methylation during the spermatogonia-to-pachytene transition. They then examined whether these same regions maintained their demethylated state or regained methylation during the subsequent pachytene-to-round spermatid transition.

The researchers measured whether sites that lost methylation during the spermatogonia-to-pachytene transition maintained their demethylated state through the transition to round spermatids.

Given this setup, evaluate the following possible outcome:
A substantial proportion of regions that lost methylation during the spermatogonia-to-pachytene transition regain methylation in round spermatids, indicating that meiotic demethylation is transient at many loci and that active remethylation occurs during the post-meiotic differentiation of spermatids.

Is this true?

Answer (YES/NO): NO